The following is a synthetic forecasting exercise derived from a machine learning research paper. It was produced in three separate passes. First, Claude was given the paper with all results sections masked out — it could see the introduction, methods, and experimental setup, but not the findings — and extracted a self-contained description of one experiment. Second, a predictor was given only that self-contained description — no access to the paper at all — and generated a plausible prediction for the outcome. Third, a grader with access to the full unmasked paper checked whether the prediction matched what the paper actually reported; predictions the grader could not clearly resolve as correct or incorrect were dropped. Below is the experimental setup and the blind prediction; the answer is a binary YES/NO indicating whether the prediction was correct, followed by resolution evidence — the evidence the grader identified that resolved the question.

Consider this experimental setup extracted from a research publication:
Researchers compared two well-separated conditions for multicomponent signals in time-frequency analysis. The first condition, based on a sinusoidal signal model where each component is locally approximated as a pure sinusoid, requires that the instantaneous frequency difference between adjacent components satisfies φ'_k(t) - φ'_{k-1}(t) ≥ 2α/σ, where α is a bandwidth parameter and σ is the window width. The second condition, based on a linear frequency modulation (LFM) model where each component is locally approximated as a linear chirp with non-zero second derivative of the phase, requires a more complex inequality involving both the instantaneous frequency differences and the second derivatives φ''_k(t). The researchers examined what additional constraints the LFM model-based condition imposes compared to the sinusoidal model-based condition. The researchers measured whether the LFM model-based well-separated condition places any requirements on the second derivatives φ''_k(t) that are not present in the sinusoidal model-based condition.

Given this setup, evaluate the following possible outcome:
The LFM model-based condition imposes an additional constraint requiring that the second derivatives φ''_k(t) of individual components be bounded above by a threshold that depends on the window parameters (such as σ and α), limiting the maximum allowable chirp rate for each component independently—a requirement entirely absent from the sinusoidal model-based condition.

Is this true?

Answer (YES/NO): NO